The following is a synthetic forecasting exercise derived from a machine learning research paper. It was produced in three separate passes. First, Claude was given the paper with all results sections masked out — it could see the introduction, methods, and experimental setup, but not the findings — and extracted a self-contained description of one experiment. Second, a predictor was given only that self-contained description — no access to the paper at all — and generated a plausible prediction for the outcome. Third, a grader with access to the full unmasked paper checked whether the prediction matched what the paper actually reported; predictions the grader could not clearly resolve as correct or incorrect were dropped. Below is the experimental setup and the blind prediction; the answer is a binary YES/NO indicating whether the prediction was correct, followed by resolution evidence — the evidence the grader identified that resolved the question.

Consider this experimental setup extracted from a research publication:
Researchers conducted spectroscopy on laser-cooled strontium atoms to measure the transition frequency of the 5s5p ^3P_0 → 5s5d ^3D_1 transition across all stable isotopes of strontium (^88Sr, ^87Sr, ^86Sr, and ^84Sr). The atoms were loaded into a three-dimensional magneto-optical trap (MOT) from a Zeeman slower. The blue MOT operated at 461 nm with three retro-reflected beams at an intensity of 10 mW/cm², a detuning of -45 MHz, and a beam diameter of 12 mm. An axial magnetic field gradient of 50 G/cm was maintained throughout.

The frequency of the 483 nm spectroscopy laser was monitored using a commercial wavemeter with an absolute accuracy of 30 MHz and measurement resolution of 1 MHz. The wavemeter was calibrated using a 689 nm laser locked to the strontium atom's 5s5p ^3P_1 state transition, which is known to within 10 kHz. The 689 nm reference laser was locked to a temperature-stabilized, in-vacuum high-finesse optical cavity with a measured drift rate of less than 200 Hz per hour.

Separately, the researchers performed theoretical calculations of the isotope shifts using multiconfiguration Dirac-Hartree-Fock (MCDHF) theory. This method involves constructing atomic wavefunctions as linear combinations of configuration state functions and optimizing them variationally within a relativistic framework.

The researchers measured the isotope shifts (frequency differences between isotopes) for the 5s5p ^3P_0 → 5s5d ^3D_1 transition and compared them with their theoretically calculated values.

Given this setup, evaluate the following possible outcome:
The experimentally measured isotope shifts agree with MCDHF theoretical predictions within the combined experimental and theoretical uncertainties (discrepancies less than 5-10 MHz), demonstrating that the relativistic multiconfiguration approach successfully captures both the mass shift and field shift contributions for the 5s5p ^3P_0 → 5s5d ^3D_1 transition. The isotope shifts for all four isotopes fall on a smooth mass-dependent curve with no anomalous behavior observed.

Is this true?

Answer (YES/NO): NO